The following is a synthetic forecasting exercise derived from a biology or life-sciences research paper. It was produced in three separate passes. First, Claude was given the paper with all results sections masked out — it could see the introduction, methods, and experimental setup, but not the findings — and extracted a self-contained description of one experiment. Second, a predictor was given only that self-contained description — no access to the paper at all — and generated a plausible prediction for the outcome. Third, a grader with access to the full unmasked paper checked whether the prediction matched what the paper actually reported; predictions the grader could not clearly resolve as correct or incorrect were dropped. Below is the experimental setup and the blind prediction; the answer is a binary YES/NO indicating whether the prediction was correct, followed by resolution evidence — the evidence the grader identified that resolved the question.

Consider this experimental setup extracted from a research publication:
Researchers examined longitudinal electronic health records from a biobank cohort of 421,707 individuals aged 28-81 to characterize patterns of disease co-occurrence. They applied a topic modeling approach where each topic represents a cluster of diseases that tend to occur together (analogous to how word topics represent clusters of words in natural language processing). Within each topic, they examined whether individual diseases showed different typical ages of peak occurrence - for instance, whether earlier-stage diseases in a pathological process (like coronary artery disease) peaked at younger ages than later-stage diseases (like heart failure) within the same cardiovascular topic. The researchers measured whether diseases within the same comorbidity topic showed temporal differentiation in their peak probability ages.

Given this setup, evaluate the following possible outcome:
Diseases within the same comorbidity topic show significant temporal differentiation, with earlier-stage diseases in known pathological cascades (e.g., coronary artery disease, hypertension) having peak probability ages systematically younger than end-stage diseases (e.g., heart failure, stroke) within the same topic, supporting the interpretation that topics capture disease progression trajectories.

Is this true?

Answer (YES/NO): YES